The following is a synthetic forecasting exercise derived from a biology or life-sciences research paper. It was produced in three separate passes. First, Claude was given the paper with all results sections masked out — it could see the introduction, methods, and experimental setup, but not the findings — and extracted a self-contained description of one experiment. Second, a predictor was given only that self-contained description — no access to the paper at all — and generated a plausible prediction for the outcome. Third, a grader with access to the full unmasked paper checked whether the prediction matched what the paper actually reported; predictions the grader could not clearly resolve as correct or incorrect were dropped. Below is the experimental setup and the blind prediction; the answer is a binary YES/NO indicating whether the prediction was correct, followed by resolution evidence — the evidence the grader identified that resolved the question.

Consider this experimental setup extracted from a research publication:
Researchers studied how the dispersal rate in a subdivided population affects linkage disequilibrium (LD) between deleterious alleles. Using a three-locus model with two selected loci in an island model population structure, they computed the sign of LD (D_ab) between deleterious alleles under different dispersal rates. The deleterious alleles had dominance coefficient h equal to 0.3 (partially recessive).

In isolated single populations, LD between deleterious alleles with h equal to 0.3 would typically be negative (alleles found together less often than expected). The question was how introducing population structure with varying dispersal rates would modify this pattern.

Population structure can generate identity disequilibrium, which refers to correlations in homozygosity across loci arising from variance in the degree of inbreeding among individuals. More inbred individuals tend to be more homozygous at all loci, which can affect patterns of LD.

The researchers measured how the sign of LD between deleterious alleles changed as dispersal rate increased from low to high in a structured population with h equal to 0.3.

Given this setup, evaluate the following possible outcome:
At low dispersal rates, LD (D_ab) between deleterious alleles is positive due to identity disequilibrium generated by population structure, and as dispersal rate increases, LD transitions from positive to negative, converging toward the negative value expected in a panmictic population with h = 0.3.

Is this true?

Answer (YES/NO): NO